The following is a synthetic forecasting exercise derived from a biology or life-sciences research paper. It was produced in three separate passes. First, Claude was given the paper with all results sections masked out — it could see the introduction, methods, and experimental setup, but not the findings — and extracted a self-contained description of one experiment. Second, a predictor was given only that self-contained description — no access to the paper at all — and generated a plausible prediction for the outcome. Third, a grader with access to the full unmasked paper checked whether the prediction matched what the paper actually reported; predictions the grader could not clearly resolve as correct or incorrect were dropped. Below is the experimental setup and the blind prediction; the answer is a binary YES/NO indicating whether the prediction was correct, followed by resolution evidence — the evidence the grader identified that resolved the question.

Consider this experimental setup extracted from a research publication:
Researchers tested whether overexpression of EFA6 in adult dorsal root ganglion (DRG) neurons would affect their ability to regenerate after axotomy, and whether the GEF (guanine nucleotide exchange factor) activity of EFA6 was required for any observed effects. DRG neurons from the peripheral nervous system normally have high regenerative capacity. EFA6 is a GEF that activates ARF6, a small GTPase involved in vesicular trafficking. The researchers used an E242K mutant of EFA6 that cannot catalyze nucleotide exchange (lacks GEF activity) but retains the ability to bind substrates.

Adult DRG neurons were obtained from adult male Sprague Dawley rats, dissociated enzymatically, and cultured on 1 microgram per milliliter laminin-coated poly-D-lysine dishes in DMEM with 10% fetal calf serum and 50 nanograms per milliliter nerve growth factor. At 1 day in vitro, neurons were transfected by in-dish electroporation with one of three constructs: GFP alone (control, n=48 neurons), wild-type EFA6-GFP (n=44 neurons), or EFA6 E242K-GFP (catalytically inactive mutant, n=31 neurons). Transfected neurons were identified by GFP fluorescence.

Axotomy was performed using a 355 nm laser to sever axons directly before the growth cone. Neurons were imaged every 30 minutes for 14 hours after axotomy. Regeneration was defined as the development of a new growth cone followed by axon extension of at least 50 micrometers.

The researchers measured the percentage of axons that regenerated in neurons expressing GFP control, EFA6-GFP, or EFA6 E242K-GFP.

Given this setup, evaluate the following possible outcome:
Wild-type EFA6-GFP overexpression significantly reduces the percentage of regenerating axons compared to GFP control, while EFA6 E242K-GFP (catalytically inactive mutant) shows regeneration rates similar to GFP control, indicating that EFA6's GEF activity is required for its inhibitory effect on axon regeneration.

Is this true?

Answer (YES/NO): NO